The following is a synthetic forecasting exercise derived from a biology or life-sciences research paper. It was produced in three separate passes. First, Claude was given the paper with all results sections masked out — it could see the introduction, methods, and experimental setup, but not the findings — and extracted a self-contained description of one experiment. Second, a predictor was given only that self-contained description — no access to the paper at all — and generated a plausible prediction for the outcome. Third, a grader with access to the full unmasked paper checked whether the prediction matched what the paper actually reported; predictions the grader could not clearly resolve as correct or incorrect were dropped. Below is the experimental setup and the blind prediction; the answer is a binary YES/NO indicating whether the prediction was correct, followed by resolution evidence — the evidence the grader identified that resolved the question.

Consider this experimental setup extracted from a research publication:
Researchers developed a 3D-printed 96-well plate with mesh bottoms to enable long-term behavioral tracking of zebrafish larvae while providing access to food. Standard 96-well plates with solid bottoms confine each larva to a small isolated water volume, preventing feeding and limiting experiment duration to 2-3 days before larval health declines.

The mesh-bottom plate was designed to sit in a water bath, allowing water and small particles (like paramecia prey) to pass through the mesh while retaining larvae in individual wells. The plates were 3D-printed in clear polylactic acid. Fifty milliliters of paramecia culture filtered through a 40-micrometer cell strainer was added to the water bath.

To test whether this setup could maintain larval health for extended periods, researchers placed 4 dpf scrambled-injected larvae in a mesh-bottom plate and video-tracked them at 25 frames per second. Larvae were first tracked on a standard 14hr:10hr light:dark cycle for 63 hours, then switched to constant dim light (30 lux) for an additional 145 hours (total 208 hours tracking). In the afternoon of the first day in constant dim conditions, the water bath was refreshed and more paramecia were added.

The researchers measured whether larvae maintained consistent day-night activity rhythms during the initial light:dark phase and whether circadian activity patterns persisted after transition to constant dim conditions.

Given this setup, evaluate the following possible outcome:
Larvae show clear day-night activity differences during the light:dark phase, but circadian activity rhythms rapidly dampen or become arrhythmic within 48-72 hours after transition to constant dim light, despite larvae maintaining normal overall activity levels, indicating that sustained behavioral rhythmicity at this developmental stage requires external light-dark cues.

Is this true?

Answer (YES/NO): NO